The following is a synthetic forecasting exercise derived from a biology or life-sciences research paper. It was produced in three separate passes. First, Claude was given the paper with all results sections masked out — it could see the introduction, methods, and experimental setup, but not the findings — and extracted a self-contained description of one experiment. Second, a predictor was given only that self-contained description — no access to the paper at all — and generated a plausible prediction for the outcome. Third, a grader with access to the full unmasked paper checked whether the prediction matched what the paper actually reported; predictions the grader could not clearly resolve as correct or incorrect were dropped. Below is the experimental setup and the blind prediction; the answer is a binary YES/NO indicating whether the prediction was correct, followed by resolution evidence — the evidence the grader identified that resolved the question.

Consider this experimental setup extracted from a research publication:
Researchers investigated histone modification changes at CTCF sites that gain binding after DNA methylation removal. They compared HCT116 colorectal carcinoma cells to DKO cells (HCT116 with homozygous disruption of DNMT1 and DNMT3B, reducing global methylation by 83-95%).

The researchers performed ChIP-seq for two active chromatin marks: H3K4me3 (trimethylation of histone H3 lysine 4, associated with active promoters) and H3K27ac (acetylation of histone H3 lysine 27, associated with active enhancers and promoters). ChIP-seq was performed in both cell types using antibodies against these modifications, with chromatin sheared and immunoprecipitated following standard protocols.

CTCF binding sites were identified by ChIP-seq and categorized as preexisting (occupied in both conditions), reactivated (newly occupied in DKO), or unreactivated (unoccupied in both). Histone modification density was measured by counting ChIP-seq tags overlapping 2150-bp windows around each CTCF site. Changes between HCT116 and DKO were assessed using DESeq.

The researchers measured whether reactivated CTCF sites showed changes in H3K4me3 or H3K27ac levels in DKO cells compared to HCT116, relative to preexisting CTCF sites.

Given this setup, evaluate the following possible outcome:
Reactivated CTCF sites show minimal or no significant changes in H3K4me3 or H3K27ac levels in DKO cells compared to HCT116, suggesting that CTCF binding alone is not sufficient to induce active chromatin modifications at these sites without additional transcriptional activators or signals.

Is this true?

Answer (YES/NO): NO